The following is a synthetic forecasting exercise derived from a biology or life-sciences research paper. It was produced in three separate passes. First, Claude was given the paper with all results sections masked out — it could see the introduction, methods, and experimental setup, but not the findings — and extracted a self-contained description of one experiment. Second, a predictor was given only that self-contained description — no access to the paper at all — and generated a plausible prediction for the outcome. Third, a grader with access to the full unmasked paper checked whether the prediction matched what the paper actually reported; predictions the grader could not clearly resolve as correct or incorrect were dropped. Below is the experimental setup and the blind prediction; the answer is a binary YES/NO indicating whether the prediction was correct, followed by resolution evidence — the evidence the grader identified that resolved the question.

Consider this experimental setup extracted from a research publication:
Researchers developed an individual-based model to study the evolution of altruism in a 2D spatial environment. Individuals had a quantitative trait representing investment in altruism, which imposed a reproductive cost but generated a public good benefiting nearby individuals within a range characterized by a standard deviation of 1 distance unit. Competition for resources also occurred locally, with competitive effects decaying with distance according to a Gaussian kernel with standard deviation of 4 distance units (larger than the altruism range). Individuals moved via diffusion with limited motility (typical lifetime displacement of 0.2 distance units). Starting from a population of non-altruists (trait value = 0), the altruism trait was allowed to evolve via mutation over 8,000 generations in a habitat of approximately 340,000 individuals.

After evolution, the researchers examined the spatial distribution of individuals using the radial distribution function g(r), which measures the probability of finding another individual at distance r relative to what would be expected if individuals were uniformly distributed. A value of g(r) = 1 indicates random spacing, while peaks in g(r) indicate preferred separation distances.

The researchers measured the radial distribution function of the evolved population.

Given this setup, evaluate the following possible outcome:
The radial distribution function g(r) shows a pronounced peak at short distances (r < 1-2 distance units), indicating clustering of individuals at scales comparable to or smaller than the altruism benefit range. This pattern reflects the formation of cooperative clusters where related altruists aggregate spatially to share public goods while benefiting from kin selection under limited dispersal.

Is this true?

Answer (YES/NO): NO